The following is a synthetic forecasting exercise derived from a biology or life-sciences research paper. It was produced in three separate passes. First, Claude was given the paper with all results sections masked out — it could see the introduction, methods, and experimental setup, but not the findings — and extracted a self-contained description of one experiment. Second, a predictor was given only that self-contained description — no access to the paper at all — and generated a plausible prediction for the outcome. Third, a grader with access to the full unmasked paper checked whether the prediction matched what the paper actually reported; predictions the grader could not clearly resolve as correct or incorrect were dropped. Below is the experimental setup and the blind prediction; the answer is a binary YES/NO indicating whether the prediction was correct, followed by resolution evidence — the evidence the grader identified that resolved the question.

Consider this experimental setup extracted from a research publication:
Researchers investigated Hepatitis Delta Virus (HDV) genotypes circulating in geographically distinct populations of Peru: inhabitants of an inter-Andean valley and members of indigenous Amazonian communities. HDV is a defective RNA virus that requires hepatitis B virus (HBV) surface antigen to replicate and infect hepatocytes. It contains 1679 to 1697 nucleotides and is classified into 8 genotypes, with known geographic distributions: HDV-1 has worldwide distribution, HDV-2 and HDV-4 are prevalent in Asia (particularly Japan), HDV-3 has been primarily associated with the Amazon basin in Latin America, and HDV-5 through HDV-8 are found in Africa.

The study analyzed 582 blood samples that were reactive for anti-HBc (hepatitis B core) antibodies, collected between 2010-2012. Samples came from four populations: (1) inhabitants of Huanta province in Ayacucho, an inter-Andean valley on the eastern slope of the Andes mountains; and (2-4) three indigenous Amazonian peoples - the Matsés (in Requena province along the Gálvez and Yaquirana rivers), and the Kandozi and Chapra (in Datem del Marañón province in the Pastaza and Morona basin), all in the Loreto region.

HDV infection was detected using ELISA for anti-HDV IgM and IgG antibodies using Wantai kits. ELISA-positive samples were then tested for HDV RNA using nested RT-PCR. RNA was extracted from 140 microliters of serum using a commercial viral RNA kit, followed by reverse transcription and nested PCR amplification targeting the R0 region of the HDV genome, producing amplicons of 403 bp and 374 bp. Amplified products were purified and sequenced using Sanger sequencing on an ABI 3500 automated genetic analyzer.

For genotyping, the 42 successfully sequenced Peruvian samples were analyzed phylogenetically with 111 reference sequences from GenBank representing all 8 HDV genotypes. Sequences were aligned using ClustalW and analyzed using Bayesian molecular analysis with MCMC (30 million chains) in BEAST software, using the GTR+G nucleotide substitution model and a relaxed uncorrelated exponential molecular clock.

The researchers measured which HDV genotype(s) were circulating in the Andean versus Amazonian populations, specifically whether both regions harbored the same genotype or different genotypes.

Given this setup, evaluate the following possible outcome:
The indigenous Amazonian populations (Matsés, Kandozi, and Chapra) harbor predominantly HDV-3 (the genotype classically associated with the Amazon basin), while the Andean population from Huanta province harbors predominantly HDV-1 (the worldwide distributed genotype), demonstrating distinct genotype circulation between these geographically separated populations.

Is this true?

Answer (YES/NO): NO